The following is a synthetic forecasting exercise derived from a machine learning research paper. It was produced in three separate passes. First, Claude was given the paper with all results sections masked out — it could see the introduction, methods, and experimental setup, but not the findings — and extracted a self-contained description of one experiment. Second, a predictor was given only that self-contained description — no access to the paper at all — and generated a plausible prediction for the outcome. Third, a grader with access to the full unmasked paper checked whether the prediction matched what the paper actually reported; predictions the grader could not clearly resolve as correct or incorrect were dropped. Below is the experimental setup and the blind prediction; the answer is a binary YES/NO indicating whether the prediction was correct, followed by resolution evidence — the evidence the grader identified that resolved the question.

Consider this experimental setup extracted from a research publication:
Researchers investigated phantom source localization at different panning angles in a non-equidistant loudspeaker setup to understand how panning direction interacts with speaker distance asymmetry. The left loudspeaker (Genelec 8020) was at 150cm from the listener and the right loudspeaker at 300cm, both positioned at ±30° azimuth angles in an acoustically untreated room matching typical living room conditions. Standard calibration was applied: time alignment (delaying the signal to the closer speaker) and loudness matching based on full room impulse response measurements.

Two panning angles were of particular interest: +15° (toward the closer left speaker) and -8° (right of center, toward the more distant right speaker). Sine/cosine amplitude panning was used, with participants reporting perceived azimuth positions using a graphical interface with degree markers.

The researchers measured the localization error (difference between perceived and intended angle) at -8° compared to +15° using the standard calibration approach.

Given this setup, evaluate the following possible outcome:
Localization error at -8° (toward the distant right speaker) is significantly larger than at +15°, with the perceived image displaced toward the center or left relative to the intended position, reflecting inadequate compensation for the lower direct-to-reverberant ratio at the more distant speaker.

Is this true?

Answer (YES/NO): NO